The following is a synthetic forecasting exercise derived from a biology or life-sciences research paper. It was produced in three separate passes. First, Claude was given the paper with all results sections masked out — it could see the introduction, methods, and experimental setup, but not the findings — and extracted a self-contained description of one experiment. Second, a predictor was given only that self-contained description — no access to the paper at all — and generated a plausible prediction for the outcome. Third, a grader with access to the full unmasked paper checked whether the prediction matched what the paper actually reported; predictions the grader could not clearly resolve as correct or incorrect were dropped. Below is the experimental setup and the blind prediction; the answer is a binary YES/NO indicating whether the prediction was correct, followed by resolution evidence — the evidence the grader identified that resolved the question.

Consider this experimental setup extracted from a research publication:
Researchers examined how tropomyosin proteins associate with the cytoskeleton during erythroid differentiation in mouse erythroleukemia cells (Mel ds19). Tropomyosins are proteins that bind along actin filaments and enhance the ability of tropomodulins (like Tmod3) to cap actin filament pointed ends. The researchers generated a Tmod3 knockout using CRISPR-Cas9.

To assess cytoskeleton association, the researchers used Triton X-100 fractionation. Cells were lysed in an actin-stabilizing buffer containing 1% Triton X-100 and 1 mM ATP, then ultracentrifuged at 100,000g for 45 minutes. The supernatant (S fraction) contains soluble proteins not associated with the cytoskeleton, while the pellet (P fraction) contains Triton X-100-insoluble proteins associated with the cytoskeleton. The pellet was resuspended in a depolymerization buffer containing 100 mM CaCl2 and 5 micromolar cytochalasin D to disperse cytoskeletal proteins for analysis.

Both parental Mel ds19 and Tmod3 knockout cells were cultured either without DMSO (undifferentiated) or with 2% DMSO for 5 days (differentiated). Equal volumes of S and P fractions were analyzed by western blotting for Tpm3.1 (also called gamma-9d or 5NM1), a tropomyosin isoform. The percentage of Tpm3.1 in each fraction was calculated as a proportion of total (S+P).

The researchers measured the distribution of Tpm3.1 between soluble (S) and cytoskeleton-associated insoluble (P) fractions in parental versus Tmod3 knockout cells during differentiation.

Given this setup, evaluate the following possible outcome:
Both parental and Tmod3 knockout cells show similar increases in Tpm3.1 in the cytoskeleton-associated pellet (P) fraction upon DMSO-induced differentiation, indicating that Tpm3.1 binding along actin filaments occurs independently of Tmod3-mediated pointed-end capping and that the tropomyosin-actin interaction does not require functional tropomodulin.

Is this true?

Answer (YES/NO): NO